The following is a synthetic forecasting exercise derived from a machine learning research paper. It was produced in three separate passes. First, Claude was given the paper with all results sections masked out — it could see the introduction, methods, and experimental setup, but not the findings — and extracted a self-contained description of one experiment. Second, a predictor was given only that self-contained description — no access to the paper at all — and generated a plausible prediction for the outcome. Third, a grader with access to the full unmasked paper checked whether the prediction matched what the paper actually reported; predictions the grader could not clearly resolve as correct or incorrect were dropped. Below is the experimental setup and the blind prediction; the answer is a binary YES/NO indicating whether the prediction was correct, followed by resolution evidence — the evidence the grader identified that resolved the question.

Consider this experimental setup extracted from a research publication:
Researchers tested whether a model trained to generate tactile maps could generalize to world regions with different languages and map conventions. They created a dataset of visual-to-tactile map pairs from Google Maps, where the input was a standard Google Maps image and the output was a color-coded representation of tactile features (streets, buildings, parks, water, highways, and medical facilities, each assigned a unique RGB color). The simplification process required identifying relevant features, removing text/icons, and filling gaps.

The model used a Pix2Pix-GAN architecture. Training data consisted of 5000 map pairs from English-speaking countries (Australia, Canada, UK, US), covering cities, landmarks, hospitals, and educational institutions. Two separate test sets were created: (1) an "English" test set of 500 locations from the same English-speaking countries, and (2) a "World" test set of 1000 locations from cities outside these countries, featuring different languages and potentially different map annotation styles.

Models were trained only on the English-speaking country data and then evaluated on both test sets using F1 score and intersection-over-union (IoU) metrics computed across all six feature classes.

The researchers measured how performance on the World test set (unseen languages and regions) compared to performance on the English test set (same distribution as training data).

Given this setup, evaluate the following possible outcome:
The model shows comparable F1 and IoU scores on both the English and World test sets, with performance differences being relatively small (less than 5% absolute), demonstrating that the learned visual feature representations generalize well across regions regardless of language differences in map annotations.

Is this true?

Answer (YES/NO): NO